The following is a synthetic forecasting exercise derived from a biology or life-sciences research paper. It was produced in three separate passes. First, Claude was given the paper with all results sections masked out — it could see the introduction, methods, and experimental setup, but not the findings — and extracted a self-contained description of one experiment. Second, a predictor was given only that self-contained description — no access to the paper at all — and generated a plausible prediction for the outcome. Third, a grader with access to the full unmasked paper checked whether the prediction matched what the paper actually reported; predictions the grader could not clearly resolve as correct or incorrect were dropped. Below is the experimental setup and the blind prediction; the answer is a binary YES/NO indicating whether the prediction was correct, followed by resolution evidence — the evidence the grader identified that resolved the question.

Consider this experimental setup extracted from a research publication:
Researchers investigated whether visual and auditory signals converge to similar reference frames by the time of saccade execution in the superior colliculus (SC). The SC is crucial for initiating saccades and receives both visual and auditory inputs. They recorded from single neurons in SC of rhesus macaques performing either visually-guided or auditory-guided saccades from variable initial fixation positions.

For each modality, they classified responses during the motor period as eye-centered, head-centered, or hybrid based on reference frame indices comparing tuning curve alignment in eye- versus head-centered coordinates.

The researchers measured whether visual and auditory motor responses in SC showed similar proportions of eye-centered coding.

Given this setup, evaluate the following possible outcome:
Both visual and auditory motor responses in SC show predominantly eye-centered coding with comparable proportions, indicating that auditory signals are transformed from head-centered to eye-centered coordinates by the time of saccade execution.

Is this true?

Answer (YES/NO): NO